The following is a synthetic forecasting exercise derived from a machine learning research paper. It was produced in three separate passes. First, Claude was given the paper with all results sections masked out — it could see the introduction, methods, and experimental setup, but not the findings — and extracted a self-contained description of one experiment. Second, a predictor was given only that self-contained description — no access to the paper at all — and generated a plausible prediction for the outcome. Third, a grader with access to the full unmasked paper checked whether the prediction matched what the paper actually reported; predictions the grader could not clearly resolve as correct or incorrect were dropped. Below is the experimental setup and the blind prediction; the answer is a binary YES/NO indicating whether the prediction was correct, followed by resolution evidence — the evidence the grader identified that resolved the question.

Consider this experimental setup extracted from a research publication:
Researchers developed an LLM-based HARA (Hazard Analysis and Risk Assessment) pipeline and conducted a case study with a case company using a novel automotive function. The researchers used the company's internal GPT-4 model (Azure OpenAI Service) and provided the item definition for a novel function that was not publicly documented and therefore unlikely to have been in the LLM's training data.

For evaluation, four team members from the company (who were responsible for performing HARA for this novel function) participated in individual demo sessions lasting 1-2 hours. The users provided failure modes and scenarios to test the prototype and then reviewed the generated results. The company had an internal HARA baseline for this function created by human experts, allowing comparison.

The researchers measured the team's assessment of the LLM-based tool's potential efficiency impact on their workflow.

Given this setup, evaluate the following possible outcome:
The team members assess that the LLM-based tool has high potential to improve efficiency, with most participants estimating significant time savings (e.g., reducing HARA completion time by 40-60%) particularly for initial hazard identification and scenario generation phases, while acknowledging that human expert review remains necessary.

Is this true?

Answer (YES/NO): NO